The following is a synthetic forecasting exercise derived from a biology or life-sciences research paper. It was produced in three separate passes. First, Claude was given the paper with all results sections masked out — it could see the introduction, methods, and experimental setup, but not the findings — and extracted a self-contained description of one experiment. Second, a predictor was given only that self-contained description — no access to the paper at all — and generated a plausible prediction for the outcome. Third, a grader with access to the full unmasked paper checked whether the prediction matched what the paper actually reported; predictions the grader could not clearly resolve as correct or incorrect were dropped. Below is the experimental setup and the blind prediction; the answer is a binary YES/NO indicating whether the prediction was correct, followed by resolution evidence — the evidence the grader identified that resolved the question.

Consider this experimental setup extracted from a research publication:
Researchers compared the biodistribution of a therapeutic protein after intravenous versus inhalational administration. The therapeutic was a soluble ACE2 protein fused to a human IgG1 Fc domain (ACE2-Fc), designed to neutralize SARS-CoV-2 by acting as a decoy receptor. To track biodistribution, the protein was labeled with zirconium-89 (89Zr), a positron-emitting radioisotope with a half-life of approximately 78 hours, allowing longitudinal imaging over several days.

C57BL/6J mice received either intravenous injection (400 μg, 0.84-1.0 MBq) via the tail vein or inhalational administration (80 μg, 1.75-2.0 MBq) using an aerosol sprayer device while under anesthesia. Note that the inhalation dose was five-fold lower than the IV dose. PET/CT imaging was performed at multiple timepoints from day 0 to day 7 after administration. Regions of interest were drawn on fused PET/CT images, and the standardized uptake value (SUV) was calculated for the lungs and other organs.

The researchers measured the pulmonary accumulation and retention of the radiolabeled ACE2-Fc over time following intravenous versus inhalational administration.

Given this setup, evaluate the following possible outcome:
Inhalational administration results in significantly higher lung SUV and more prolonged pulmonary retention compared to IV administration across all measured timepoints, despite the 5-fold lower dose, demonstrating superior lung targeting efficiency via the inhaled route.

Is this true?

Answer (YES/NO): YES